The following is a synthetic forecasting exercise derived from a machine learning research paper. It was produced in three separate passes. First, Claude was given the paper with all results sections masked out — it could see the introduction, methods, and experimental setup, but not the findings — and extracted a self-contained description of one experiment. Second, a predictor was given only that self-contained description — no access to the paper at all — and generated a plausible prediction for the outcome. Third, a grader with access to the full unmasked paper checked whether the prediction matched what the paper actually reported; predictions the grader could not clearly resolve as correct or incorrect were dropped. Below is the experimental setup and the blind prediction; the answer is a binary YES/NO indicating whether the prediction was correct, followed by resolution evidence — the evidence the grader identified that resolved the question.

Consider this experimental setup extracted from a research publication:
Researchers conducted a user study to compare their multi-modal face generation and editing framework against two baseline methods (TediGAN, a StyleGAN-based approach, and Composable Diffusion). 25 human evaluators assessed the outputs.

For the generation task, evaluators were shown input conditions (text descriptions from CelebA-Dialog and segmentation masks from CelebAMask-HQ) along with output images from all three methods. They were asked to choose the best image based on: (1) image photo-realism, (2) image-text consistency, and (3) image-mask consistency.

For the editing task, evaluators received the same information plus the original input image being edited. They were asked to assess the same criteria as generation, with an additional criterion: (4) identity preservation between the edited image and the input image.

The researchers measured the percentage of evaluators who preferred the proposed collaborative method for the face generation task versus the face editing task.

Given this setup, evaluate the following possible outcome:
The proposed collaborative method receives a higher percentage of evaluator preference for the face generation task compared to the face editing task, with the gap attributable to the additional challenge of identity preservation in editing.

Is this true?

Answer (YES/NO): NO